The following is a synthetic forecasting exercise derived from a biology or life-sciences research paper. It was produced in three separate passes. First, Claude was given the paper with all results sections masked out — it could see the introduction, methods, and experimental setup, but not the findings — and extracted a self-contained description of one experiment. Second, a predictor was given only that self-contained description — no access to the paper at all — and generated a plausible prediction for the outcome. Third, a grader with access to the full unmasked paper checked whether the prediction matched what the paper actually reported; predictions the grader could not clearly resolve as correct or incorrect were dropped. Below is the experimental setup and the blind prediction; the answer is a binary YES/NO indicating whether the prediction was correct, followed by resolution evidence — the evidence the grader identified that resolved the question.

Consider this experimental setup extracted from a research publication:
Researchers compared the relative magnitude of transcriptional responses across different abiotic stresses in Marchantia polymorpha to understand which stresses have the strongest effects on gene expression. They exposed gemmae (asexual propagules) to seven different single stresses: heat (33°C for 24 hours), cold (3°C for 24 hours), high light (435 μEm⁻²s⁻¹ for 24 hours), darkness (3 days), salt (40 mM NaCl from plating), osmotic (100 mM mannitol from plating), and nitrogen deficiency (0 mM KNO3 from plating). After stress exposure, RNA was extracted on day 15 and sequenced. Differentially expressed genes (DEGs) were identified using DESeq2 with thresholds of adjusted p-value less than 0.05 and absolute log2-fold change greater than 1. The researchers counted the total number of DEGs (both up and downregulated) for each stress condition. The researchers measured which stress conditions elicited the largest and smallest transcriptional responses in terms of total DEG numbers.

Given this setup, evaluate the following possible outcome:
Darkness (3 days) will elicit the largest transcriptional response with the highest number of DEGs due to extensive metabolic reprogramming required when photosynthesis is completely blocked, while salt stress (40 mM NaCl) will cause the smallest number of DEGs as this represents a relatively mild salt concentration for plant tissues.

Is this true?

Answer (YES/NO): NO